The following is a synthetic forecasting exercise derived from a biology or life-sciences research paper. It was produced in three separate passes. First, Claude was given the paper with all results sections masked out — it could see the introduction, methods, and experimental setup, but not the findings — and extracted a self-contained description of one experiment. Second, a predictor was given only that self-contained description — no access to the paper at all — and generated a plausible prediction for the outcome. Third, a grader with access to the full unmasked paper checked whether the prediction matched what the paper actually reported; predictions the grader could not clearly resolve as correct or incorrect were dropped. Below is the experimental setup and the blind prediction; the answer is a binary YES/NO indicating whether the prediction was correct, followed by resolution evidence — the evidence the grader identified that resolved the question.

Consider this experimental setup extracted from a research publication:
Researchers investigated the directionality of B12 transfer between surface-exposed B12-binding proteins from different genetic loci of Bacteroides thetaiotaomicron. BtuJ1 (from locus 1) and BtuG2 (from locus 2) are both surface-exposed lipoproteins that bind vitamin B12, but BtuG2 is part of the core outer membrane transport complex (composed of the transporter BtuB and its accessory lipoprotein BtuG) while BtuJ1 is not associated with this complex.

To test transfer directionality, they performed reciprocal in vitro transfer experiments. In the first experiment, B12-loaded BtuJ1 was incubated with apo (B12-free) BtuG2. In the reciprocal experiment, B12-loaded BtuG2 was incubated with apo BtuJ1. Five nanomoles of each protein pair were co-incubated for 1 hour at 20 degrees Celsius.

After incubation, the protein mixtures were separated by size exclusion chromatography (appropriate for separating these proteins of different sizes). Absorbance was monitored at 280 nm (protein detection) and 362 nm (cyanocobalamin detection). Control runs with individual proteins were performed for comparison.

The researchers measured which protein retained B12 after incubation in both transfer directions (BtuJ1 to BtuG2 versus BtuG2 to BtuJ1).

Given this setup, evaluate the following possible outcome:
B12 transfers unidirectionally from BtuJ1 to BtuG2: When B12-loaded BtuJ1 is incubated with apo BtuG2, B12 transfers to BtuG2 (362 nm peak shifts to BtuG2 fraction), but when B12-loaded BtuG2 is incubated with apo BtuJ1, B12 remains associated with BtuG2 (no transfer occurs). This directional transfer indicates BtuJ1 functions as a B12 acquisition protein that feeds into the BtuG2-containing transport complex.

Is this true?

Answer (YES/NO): YES